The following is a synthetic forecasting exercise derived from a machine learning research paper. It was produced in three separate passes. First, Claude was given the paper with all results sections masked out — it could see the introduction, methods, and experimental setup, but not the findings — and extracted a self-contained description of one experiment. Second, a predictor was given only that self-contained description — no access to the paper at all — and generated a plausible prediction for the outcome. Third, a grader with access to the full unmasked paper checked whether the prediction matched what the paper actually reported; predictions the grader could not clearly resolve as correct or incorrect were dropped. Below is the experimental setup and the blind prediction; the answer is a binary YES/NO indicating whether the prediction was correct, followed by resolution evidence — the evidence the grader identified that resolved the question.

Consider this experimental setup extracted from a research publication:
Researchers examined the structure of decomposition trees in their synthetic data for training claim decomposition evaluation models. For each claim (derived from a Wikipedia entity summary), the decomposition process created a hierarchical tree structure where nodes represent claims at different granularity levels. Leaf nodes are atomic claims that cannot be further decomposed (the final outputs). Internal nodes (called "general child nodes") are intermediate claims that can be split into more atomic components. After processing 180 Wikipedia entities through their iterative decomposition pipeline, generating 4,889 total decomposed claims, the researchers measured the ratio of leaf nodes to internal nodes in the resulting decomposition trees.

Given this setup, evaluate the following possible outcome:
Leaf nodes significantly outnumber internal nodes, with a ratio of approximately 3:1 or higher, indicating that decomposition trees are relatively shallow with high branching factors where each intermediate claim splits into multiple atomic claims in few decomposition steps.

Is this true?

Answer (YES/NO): YES